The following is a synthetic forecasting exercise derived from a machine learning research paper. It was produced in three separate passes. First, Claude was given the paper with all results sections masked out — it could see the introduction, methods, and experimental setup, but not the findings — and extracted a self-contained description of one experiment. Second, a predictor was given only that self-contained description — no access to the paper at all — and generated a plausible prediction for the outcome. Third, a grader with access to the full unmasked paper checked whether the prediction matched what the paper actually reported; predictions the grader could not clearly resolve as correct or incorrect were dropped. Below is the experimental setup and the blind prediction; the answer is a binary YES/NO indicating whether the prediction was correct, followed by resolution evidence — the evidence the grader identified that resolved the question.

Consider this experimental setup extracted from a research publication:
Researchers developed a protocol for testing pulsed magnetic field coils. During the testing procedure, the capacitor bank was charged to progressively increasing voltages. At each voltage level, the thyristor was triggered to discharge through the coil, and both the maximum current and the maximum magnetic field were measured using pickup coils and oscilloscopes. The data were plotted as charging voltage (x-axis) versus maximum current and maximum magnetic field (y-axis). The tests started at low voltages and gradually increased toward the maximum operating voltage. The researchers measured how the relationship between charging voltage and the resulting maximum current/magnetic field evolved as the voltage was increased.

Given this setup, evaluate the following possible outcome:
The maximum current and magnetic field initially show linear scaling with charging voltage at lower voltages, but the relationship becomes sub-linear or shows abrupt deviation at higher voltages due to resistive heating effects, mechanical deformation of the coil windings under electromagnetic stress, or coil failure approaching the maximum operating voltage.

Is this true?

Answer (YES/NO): YES